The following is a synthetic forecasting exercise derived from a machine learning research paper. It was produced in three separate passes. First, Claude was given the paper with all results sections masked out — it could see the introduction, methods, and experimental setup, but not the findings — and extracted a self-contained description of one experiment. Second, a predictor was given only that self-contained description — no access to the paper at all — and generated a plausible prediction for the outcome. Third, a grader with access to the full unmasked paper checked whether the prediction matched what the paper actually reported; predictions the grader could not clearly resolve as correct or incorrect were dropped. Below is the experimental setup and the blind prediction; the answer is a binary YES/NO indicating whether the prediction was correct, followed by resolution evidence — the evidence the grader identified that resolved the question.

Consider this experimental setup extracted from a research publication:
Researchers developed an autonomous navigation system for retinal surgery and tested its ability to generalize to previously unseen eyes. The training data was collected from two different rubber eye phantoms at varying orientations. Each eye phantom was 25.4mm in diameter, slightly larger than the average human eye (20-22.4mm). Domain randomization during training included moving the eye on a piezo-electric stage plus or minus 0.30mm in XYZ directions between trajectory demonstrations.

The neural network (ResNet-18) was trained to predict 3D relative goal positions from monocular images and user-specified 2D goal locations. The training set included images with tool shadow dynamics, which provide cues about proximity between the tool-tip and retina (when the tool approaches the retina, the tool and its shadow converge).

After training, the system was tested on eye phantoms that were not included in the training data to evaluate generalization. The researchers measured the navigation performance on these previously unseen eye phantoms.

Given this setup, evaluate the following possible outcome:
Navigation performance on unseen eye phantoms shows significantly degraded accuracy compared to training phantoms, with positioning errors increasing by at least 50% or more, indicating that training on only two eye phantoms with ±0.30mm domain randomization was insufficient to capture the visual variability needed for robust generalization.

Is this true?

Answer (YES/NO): NO